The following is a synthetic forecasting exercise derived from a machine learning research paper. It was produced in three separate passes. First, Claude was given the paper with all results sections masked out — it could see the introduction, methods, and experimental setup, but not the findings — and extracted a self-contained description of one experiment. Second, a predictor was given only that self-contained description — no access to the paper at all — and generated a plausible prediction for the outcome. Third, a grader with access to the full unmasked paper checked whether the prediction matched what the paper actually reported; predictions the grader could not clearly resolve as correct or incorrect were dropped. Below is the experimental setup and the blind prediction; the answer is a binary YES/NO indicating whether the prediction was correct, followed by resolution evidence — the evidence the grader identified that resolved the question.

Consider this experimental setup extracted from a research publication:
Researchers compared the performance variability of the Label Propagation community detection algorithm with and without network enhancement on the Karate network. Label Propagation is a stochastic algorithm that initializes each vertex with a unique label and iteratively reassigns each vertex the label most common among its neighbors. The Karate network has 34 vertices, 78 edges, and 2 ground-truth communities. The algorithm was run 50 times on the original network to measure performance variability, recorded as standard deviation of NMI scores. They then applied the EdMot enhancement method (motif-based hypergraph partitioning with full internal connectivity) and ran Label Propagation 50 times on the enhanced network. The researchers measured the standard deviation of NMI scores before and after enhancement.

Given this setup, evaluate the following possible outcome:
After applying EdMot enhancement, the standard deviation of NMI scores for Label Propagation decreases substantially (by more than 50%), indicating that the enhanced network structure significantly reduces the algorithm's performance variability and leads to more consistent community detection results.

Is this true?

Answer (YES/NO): NO